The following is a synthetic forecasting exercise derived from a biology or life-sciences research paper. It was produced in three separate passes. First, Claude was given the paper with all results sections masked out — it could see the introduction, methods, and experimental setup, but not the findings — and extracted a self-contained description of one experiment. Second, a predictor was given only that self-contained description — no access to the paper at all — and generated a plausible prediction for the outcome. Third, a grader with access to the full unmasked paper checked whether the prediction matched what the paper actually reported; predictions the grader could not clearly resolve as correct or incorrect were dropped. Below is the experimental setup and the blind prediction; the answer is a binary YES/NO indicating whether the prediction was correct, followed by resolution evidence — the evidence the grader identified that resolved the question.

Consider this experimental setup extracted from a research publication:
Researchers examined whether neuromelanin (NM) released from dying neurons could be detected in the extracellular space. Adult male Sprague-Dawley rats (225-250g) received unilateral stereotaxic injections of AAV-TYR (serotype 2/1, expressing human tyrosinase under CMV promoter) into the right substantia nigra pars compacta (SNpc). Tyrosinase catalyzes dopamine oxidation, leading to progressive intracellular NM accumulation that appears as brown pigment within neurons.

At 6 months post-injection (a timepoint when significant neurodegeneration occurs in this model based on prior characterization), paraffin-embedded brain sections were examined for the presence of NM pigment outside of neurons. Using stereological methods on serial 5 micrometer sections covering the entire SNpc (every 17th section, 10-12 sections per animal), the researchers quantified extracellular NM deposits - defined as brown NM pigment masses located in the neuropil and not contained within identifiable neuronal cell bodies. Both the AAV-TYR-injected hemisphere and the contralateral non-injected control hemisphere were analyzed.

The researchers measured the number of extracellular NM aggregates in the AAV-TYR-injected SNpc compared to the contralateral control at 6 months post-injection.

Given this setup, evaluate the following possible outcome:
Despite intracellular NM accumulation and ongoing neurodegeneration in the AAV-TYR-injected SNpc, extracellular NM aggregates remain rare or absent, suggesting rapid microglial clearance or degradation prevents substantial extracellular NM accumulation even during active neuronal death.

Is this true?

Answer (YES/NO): NO